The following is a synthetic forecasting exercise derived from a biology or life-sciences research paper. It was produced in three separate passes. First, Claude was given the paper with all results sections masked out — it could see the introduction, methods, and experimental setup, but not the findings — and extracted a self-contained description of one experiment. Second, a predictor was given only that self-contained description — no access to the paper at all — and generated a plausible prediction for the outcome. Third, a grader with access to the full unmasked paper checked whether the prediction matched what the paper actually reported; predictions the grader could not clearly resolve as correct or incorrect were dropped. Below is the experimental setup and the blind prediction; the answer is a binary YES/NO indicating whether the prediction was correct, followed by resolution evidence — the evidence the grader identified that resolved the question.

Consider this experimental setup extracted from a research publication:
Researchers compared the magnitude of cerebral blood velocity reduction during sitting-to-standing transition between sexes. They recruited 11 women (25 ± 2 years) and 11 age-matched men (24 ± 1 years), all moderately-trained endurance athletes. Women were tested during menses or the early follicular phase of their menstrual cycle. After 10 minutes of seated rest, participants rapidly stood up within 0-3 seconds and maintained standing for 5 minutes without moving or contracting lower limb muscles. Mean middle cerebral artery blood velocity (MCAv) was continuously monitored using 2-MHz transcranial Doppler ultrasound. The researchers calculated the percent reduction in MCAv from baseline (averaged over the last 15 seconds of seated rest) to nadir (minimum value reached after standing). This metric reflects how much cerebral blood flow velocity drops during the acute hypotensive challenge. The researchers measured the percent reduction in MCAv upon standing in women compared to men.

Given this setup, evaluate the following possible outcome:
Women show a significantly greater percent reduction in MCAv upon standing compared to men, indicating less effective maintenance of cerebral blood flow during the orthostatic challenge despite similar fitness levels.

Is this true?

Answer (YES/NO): NO